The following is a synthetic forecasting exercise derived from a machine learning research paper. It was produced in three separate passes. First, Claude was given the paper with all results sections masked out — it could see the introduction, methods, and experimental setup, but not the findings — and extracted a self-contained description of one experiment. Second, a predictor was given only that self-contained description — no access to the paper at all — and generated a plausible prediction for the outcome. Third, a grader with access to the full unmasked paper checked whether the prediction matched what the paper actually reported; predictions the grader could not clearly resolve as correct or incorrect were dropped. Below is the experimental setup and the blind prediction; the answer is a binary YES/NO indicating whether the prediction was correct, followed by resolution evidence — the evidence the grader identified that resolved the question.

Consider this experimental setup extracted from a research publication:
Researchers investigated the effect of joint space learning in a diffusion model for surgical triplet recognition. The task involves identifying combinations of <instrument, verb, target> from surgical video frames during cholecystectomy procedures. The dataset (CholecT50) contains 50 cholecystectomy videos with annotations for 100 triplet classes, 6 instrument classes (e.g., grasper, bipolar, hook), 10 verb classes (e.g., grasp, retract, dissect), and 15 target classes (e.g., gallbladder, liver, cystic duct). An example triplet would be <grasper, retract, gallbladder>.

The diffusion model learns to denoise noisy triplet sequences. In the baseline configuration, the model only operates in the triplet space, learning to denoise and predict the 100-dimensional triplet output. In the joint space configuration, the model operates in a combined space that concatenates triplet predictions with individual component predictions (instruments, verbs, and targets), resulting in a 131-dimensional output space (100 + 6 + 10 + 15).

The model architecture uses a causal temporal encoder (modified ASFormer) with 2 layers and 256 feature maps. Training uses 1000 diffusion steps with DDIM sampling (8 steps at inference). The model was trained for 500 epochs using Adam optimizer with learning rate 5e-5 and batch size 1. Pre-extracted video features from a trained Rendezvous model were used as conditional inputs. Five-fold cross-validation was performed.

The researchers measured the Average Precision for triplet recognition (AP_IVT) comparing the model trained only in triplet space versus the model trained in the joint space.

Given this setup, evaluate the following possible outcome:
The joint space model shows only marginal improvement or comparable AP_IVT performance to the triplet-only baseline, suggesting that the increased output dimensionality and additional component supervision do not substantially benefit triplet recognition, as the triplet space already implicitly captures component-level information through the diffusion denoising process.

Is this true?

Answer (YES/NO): NO